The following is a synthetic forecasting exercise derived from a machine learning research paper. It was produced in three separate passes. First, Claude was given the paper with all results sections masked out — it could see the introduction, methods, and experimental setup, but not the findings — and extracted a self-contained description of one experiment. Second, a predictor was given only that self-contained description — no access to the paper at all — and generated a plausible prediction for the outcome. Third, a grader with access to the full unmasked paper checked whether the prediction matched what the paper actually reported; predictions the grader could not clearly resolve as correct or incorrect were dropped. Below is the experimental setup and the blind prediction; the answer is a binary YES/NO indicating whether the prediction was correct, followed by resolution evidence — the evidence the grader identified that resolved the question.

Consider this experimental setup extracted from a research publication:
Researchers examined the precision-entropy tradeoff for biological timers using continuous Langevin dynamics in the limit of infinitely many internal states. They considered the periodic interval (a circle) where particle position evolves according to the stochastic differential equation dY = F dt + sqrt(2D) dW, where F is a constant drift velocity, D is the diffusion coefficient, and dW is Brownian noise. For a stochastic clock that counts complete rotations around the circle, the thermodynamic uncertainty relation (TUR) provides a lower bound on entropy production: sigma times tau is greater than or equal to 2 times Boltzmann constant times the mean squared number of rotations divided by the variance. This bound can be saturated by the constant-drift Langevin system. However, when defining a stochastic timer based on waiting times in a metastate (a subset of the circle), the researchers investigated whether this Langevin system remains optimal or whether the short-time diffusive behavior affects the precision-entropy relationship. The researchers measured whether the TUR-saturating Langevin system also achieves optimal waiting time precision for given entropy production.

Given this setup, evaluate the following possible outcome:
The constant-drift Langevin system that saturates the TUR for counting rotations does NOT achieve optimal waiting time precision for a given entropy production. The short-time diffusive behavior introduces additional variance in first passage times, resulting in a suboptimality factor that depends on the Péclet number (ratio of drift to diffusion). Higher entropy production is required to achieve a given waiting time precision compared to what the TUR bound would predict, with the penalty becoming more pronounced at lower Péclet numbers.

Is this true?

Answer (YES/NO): NO